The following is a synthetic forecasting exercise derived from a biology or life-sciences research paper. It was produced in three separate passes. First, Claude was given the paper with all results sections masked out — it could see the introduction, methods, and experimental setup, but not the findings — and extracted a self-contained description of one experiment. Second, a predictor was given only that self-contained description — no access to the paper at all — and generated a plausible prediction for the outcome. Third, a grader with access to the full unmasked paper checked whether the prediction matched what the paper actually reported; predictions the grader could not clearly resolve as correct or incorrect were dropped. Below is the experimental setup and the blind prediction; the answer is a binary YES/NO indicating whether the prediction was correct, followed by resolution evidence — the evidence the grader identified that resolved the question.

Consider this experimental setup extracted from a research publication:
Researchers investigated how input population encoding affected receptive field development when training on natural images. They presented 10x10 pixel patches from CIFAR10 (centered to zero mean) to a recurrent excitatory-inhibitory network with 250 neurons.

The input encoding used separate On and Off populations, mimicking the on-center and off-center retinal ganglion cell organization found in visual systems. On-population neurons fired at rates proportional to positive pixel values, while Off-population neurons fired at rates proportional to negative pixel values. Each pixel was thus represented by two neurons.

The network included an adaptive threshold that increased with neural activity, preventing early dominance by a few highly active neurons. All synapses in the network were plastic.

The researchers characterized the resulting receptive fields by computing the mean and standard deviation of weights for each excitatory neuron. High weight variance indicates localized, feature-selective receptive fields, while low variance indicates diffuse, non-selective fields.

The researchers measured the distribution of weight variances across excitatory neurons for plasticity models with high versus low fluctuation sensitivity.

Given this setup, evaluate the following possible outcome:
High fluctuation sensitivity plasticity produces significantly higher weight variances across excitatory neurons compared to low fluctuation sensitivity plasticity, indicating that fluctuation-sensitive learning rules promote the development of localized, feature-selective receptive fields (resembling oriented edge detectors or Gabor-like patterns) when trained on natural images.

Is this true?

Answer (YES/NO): YES